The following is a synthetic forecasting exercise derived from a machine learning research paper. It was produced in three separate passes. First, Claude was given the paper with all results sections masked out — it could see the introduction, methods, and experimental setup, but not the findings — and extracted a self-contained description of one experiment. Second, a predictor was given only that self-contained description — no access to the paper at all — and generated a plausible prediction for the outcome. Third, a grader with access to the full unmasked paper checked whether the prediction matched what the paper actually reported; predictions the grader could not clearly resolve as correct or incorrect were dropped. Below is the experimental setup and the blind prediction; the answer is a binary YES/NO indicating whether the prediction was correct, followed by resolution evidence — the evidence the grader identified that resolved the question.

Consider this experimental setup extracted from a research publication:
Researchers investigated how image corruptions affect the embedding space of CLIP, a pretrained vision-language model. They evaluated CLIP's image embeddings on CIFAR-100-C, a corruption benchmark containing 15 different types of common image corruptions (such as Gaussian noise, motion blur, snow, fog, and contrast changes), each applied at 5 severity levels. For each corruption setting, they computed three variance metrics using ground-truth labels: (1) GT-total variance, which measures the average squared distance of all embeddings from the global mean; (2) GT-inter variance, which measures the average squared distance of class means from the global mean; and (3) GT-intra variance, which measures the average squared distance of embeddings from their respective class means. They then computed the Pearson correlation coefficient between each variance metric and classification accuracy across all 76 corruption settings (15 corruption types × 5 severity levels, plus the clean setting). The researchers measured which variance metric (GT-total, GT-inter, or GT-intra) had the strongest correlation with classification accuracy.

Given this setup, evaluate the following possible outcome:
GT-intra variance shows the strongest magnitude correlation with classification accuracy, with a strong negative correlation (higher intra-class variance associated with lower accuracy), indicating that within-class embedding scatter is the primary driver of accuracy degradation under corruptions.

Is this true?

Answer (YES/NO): NO